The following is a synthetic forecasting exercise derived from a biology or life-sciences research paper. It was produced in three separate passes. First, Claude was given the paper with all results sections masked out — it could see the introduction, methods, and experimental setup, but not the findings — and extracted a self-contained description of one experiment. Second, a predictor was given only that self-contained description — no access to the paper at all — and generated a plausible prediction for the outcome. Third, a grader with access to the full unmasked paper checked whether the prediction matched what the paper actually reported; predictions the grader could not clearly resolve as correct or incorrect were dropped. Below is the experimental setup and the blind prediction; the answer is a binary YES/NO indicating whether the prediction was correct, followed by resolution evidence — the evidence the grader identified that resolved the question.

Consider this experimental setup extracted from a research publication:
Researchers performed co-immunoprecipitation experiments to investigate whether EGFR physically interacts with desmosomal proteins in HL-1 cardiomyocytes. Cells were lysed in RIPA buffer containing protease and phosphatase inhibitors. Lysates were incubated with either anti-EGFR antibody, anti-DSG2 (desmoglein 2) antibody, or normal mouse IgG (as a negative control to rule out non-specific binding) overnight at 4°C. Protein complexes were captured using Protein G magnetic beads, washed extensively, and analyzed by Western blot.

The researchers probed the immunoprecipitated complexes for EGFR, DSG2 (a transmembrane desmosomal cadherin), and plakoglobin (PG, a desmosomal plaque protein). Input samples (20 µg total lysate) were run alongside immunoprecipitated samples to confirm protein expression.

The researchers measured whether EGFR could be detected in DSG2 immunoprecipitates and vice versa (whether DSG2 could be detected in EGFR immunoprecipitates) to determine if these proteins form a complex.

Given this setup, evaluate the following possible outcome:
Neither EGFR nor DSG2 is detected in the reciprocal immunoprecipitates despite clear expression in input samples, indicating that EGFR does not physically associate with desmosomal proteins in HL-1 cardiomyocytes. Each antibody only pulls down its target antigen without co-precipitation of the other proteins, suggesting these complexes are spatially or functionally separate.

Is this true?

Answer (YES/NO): NO